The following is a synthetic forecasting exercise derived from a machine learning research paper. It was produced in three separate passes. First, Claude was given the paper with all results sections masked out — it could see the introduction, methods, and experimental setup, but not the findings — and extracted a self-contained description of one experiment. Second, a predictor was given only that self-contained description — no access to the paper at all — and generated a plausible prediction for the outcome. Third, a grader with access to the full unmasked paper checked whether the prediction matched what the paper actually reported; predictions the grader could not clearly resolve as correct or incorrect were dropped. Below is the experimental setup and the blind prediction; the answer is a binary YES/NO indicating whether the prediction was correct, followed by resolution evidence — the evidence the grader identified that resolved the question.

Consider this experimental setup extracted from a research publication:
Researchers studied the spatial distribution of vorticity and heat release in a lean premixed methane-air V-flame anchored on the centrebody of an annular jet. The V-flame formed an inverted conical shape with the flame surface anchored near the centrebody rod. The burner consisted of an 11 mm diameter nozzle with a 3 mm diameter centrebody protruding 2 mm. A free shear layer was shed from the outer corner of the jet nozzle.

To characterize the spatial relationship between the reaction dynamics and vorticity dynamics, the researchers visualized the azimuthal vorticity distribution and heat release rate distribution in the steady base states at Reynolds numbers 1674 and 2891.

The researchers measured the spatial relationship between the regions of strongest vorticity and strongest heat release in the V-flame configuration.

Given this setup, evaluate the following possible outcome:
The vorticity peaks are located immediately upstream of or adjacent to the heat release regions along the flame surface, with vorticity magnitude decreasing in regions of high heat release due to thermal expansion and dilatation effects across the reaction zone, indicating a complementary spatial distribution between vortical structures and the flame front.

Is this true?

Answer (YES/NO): NO